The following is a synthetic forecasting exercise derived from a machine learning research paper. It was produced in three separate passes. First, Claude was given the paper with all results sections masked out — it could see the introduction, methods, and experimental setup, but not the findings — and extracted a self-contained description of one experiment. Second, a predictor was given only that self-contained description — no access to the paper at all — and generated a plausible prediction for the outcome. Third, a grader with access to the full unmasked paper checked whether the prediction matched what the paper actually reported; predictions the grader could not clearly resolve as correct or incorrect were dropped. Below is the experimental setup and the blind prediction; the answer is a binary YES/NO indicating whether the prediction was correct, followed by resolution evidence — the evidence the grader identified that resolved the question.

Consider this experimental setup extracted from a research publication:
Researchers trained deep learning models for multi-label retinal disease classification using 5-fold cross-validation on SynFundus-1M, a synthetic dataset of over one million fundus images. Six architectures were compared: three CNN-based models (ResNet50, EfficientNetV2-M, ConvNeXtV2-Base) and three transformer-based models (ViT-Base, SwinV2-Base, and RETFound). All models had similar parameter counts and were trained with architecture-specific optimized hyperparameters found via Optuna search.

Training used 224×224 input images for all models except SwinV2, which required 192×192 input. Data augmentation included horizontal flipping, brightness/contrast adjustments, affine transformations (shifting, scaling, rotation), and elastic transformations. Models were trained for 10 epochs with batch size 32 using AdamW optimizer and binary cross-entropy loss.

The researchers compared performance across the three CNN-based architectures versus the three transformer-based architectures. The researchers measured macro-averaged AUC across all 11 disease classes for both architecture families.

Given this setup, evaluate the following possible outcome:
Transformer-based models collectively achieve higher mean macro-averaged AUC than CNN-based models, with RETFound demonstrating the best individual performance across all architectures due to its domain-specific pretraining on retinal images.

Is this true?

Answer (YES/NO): NO